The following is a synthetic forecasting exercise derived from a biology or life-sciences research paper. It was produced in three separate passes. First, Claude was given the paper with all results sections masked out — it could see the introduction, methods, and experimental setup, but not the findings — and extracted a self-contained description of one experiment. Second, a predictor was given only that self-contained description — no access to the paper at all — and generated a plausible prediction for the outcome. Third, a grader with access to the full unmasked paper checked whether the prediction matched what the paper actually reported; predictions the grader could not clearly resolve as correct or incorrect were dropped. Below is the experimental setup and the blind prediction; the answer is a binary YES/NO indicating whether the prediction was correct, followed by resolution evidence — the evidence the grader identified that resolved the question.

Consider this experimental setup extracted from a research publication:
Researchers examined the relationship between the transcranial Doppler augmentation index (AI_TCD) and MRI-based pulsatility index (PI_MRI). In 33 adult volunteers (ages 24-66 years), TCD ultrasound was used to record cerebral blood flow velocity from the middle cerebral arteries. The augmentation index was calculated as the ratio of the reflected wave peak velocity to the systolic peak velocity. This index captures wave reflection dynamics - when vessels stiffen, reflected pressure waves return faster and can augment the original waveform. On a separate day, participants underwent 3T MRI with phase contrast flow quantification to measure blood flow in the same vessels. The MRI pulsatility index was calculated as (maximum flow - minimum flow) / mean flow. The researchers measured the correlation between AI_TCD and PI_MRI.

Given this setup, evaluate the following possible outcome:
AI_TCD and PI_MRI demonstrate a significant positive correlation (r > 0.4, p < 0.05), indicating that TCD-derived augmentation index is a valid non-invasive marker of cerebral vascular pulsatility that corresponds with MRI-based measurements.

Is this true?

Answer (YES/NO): NO